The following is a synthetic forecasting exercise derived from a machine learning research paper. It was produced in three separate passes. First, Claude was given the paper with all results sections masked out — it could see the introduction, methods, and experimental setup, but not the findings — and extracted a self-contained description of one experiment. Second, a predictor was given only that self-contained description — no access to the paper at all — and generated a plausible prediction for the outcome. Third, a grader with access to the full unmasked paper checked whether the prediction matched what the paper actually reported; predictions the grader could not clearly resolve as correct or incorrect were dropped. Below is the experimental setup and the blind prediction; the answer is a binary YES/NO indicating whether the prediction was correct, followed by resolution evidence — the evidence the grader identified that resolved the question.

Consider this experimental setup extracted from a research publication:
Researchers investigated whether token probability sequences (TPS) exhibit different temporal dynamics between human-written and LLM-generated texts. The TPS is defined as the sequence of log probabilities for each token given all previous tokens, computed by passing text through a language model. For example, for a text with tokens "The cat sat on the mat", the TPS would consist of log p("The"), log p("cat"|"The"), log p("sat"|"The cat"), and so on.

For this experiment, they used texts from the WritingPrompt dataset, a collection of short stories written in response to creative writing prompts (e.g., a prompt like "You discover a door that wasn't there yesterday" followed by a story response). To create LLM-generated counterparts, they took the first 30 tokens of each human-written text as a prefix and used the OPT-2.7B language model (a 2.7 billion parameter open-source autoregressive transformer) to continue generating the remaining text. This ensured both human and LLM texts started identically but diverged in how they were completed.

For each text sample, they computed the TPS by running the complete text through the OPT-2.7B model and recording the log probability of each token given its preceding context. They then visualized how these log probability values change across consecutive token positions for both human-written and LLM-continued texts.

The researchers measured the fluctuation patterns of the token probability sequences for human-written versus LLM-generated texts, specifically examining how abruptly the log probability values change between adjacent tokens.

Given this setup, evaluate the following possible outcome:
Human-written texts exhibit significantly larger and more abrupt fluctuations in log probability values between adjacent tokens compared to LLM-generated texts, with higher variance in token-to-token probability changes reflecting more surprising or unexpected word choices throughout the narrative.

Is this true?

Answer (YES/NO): YES